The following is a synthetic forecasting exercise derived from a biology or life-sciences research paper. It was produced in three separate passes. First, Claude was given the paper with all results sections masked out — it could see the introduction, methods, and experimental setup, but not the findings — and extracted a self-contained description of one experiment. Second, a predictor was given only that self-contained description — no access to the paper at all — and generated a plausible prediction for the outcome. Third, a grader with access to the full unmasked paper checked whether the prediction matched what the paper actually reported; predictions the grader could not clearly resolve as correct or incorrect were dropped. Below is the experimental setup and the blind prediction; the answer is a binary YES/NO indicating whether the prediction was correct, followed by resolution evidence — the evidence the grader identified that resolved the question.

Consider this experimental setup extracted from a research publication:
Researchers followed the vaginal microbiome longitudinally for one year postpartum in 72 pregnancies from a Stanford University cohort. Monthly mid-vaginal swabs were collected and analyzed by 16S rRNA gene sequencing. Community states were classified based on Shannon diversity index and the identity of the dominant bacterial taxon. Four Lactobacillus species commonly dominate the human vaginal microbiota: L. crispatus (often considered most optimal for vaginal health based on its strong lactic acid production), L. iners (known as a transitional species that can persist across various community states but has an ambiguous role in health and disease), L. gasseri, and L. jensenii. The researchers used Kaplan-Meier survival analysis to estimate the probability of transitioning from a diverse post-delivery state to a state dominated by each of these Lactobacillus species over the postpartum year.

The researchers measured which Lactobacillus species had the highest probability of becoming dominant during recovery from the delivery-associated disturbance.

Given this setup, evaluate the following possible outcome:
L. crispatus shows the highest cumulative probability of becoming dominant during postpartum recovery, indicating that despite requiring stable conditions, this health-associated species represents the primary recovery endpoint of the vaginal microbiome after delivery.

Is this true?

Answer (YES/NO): NO